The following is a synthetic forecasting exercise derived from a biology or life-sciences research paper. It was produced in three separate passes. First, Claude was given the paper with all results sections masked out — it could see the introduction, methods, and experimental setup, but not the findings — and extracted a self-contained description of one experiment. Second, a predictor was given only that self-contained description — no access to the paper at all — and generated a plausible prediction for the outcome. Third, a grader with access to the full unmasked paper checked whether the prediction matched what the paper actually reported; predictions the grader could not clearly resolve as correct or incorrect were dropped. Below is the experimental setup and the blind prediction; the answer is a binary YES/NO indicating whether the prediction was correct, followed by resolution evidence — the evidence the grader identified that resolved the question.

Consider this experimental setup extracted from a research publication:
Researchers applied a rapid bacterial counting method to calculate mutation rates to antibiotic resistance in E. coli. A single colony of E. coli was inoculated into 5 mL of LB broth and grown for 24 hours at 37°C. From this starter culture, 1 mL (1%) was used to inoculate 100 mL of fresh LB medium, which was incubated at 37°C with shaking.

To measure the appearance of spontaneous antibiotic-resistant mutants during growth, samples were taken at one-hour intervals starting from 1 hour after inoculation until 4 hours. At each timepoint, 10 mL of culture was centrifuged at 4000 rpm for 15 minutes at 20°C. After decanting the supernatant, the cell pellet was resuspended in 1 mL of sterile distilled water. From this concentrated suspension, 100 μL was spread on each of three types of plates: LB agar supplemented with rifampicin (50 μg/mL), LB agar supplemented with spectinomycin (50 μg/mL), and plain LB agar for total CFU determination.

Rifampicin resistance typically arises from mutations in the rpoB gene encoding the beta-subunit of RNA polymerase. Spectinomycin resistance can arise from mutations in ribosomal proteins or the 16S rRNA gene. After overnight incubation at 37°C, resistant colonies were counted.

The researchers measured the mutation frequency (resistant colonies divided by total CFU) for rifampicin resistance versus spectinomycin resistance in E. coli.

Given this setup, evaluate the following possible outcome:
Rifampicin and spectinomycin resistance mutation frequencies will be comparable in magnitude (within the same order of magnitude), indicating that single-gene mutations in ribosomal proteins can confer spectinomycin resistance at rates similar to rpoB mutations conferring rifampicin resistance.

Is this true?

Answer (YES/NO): NO